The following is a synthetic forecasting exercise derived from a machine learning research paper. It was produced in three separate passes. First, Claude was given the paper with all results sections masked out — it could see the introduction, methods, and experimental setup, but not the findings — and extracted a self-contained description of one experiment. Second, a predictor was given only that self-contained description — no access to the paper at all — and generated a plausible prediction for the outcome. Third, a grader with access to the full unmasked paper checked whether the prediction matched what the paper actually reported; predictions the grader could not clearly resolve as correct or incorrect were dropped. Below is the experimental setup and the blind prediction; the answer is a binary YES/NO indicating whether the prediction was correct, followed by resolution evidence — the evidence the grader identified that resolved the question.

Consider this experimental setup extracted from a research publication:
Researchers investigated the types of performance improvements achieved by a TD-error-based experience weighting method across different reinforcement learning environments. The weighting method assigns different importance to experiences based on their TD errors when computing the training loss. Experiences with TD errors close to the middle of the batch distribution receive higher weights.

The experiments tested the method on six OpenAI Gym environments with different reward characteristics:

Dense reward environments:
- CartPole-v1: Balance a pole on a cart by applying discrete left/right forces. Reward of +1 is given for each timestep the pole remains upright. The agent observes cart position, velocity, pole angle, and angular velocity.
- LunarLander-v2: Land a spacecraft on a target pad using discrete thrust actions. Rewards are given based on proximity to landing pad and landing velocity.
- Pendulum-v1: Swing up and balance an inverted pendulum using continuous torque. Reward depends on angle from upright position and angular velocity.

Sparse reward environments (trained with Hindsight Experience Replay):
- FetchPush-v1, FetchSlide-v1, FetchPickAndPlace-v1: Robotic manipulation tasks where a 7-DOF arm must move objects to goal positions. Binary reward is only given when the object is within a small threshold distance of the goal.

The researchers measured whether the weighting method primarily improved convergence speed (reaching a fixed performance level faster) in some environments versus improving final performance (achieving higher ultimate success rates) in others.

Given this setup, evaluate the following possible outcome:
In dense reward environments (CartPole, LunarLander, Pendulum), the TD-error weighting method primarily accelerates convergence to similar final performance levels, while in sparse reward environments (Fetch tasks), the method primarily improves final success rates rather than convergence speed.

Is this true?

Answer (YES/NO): NO